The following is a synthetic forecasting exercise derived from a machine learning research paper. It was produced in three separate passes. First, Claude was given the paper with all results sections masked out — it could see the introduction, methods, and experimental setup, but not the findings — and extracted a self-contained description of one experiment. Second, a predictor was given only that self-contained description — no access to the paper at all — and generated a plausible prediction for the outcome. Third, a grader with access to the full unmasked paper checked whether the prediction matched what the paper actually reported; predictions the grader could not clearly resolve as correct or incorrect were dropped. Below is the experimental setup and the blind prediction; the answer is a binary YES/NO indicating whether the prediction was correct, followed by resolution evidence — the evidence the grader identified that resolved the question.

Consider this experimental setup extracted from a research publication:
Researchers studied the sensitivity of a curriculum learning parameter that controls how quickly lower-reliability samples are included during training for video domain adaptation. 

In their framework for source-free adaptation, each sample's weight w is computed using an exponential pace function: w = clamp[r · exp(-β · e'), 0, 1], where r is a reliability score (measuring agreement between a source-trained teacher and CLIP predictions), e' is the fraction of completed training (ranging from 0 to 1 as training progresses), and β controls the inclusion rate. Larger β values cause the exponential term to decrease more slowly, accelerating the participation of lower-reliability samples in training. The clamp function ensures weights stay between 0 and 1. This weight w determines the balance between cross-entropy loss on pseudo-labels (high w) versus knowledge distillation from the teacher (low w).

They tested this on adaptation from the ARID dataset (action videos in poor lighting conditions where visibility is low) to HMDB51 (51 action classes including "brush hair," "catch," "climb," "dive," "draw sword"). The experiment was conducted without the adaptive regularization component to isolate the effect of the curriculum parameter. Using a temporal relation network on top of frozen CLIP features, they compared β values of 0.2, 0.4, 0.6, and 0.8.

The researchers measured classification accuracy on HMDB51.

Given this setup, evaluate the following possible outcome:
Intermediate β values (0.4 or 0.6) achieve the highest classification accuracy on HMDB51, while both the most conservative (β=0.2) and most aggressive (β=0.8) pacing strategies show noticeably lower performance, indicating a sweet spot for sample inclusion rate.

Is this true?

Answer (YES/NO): NO